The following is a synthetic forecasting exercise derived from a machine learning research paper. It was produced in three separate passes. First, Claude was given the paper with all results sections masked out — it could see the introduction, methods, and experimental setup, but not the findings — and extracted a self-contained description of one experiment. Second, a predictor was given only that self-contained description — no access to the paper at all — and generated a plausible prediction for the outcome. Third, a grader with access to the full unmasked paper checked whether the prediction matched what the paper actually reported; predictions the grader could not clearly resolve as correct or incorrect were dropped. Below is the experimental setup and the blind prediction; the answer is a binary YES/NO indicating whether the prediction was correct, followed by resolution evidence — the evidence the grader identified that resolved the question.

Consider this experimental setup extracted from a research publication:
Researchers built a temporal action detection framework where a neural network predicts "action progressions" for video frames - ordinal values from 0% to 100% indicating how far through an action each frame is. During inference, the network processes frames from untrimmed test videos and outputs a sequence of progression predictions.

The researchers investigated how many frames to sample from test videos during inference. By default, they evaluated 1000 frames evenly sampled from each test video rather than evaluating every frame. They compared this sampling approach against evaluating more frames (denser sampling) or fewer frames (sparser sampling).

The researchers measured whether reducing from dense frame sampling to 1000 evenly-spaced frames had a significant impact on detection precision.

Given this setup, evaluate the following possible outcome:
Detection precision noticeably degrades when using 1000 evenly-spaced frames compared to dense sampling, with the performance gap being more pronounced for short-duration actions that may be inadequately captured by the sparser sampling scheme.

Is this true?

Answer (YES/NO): NO